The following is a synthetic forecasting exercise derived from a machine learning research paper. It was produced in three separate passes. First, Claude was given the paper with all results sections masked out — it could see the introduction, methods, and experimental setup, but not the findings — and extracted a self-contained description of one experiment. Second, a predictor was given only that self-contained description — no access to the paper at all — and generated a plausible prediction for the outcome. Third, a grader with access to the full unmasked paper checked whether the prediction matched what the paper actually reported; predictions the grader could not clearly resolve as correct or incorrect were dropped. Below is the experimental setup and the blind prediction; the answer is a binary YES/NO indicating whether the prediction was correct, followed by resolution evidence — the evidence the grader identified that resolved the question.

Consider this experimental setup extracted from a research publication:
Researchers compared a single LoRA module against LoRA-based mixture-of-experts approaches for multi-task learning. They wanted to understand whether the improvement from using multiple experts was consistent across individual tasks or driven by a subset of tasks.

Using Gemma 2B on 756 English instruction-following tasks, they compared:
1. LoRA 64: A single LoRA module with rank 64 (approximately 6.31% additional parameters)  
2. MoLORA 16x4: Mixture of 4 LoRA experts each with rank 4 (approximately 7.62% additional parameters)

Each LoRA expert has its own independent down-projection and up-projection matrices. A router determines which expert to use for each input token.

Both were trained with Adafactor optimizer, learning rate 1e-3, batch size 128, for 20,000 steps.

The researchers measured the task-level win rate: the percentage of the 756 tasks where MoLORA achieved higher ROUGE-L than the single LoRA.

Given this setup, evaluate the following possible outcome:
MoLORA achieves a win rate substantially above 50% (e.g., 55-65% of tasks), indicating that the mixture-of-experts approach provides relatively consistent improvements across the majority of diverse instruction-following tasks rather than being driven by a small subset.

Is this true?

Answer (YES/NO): YES